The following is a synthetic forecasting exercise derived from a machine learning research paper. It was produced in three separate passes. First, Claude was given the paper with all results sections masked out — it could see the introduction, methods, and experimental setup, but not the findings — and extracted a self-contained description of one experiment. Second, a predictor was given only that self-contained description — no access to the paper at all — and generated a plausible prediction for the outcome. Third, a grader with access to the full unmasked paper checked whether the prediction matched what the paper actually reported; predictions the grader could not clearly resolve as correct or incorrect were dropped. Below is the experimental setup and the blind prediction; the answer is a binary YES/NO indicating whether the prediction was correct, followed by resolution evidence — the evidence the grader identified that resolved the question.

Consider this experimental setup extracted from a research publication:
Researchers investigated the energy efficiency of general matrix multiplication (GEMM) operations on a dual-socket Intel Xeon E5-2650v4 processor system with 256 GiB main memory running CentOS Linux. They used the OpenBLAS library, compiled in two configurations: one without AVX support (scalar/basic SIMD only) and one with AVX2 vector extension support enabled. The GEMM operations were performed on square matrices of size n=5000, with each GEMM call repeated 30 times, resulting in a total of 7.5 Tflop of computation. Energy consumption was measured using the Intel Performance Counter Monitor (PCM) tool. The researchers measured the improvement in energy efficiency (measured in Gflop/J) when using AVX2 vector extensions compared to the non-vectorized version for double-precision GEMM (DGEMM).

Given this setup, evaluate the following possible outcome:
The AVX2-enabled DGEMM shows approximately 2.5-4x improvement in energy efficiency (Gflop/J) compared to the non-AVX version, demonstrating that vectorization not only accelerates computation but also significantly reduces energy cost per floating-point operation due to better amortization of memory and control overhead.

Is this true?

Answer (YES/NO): NO